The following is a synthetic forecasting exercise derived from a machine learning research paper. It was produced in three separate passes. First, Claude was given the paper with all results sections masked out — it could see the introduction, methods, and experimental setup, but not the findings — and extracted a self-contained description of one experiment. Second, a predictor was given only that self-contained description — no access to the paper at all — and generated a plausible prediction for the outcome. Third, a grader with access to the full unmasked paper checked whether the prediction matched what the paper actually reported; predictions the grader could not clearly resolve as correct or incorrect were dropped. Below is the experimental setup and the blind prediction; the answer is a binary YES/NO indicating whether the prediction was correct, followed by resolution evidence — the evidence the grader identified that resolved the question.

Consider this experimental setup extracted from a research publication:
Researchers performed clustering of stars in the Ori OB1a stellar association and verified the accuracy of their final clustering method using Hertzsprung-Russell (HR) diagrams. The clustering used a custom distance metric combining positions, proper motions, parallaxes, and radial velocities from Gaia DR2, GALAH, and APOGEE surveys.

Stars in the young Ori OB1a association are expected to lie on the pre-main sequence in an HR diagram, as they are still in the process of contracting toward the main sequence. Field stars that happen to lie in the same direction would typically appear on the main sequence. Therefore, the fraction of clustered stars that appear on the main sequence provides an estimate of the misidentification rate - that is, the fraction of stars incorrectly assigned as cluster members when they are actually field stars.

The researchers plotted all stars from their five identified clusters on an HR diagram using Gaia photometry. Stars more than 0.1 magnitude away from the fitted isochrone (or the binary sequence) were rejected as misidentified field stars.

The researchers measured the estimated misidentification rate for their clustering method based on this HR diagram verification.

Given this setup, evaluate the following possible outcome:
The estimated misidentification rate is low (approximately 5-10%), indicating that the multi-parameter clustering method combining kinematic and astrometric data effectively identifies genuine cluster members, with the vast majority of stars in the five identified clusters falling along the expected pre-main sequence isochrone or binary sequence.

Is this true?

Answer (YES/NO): NO